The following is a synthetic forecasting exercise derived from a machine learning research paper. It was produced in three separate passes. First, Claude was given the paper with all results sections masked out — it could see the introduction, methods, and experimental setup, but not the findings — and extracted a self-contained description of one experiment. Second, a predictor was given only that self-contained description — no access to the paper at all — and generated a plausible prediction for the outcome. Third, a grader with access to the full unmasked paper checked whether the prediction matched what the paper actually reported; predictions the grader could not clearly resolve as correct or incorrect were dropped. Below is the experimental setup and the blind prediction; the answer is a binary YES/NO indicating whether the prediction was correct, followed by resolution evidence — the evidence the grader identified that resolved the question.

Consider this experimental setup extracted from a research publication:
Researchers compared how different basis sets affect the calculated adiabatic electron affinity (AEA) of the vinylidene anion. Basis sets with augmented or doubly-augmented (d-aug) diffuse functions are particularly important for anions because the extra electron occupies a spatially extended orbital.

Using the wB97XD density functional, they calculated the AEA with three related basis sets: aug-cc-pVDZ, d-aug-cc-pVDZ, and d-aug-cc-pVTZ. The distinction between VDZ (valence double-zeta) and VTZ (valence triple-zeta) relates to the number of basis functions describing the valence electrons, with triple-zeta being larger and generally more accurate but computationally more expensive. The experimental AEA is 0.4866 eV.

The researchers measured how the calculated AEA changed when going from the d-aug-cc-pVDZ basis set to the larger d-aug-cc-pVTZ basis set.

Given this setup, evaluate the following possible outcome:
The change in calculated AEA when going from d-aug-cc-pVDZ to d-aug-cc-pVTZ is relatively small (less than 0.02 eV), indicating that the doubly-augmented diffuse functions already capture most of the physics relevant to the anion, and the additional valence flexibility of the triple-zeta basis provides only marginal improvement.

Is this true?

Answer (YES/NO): NO